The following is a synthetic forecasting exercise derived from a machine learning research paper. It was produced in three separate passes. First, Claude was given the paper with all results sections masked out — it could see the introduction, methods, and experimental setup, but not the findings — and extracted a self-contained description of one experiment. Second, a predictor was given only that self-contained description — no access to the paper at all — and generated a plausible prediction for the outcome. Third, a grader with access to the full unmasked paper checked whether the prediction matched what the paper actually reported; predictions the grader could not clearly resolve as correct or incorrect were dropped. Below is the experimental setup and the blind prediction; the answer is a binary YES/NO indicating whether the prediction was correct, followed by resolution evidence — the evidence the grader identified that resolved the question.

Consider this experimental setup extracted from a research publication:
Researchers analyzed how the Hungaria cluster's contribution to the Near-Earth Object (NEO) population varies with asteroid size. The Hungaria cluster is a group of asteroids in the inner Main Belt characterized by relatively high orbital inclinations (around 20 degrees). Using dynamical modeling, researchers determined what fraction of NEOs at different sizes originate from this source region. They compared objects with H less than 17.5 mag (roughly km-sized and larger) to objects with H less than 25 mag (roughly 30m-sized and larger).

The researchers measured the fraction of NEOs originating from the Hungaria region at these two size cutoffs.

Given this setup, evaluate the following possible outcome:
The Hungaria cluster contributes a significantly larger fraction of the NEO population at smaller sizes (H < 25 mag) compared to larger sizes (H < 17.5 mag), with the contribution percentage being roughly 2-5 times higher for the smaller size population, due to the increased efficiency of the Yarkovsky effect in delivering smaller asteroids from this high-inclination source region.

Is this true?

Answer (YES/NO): YES